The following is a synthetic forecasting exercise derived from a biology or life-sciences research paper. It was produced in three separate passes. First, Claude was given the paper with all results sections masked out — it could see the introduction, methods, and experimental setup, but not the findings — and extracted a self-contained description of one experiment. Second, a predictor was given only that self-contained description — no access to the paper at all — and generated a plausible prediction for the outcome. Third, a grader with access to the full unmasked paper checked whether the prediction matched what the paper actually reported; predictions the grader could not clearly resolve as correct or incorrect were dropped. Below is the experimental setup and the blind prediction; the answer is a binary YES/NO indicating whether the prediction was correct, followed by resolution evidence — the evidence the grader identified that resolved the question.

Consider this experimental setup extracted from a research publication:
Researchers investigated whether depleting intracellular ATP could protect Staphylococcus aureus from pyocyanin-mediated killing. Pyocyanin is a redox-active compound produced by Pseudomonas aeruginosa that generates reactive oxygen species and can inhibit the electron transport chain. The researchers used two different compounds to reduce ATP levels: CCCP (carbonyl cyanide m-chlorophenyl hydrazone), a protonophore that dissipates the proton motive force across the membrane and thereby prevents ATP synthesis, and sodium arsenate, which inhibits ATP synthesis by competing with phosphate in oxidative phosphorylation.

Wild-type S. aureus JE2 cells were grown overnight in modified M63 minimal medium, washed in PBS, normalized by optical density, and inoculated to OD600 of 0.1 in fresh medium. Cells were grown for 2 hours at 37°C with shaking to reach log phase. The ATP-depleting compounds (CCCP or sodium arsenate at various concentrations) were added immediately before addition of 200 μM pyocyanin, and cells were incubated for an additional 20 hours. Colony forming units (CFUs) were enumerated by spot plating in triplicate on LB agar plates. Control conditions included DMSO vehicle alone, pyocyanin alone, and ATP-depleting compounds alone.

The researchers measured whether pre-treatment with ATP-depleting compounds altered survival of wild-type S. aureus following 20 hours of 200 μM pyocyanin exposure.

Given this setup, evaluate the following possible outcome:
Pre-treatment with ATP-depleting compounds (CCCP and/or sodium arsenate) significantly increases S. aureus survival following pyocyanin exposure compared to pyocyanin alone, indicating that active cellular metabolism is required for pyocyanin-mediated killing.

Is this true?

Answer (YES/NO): YES